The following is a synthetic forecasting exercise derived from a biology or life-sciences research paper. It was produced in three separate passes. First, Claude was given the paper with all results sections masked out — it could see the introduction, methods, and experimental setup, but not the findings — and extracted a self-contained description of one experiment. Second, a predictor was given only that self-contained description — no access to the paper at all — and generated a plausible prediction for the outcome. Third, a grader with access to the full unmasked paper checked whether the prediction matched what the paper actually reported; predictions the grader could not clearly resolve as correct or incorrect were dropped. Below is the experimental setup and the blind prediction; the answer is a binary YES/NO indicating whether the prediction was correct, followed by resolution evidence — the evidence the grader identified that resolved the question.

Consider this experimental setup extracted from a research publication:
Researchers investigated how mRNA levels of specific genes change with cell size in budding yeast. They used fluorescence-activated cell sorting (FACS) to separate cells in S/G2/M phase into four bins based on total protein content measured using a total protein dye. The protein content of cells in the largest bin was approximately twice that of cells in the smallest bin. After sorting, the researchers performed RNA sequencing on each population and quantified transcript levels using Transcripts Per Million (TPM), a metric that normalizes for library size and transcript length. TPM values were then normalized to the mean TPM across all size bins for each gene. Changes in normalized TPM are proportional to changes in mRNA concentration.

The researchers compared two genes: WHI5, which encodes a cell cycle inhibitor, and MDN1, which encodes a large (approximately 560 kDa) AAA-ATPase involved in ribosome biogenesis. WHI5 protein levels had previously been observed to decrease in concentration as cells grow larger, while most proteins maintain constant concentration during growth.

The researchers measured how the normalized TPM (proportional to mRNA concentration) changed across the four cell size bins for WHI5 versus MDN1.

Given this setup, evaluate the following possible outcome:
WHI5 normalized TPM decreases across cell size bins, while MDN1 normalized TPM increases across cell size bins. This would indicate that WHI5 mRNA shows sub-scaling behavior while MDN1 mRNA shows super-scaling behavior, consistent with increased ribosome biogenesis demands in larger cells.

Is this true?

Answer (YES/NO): NO